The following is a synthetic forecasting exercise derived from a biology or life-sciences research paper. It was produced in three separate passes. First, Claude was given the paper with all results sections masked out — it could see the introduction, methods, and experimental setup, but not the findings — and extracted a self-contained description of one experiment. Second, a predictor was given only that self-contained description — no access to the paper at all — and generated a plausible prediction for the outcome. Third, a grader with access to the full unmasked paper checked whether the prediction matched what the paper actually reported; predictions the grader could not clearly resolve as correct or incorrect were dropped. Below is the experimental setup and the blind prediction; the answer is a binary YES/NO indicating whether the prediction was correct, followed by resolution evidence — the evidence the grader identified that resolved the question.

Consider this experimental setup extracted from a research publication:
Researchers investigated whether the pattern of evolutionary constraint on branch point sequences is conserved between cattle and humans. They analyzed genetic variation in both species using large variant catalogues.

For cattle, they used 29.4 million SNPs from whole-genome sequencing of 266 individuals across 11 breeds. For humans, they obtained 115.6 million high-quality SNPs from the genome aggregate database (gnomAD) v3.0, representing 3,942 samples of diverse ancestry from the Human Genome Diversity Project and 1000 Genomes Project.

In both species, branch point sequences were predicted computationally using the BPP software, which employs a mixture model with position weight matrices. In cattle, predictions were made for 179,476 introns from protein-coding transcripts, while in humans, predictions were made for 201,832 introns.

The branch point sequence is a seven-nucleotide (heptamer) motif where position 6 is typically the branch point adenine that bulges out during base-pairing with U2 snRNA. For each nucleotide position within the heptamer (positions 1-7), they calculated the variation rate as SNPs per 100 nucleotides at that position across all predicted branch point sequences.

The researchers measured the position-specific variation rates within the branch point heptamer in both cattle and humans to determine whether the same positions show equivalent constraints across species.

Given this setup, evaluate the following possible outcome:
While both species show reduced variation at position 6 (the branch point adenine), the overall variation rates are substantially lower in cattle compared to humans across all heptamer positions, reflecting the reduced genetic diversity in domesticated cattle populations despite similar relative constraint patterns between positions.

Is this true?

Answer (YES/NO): NO